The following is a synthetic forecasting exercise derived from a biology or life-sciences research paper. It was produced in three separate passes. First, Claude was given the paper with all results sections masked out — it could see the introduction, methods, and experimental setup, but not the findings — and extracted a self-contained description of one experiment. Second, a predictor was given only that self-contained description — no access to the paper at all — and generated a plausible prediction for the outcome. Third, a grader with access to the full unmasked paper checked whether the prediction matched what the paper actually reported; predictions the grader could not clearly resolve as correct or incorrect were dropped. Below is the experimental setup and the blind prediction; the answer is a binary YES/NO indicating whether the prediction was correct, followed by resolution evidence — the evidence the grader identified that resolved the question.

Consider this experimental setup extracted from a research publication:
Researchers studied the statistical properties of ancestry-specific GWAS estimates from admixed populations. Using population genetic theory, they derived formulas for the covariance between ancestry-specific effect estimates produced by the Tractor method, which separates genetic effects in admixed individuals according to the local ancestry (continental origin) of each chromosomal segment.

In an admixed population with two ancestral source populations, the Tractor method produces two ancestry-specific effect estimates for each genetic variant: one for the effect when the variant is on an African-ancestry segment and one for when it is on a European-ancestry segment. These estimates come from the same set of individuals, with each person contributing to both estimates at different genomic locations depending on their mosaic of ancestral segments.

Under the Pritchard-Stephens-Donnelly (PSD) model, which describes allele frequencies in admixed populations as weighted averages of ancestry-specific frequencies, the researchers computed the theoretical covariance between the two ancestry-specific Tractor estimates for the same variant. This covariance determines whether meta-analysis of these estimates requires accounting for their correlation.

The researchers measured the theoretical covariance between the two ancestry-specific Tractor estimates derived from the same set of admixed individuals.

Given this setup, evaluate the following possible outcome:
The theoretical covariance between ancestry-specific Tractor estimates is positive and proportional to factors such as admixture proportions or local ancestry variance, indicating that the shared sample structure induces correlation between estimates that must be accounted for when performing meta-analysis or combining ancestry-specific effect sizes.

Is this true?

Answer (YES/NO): NO